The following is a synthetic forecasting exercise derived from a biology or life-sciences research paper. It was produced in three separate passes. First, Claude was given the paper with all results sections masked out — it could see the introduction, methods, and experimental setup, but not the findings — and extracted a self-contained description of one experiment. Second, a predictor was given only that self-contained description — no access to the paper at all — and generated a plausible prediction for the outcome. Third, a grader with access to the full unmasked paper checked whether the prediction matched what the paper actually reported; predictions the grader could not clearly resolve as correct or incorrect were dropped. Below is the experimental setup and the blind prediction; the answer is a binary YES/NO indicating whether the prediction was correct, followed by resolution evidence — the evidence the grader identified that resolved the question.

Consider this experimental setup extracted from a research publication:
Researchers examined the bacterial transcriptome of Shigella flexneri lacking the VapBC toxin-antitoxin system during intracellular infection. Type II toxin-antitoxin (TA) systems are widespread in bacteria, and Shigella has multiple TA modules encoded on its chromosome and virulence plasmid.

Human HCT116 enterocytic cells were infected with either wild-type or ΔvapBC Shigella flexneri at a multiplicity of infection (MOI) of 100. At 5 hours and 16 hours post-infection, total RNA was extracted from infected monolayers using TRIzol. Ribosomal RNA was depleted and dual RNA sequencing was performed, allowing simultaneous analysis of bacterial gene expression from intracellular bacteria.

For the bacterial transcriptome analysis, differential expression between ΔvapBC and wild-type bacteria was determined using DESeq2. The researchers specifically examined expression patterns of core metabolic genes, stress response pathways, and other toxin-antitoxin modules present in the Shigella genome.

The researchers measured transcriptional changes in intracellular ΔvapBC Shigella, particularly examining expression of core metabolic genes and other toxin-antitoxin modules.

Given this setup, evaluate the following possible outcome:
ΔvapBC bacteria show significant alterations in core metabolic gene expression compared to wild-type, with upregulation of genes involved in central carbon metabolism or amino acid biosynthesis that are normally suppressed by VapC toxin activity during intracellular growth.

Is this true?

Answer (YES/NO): NO